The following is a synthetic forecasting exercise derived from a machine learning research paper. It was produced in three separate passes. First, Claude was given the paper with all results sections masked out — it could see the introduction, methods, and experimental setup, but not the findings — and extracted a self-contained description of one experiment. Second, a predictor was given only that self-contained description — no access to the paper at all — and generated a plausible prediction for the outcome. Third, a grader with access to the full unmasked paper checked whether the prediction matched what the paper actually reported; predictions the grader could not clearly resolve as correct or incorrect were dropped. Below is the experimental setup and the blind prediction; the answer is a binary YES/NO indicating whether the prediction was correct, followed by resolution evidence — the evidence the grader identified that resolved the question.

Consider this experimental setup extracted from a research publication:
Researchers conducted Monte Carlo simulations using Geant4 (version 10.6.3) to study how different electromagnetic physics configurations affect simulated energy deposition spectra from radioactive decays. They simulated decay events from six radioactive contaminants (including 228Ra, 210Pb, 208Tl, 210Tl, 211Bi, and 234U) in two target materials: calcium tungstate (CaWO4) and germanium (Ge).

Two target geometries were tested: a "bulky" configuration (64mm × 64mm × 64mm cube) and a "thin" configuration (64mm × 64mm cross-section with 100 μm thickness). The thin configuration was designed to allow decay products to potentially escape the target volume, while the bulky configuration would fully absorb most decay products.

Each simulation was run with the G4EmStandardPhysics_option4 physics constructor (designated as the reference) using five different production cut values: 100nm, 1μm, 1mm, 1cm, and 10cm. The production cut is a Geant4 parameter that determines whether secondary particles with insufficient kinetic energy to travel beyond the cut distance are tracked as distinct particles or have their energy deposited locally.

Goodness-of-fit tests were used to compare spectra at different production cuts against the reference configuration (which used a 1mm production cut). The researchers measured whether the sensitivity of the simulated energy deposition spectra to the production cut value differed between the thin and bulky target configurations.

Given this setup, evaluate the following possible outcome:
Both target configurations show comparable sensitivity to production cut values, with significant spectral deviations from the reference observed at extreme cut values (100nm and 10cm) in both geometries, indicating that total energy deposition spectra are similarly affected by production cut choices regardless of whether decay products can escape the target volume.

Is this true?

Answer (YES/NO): NO